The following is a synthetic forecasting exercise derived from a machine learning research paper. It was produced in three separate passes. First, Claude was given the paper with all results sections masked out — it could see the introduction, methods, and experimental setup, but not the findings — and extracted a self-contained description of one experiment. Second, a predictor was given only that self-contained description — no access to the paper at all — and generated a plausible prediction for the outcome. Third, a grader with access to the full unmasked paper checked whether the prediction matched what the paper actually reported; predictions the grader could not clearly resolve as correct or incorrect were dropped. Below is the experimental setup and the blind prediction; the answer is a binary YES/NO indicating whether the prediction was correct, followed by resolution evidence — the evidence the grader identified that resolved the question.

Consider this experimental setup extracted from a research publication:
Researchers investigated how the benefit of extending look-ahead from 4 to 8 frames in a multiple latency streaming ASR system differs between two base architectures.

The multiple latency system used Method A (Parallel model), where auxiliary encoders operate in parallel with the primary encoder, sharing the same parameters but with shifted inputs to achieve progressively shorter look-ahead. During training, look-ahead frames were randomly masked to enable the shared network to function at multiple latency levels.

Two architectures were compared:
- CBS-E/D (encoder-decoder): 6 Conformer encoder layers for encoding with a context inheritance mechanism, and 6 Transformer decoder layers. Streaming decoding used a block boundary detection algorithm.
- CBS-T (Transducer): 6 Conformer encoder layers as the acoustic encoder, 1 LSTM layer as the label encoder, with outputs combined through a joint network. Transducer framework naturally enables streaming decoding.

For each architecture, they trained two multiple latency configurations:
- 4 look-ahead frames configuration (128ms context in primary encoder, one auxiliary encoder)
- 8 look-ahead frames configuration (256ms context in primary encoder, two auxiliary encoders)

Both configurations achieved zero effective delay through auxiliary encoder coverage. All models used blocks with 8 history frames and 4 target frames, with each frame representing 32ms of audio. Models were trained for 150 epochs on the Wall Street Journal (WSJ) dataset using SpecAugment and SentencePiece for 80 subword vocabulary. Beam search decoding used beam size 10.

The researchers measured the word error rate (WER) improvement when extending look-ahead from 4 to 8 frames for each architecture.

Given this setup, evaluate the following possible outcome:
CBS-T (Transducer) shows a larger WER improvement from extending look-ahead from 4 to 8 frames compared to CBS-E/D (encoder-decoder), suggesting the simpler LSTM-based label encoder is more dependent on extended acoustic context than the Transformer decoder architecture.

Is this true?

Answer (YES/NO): YES